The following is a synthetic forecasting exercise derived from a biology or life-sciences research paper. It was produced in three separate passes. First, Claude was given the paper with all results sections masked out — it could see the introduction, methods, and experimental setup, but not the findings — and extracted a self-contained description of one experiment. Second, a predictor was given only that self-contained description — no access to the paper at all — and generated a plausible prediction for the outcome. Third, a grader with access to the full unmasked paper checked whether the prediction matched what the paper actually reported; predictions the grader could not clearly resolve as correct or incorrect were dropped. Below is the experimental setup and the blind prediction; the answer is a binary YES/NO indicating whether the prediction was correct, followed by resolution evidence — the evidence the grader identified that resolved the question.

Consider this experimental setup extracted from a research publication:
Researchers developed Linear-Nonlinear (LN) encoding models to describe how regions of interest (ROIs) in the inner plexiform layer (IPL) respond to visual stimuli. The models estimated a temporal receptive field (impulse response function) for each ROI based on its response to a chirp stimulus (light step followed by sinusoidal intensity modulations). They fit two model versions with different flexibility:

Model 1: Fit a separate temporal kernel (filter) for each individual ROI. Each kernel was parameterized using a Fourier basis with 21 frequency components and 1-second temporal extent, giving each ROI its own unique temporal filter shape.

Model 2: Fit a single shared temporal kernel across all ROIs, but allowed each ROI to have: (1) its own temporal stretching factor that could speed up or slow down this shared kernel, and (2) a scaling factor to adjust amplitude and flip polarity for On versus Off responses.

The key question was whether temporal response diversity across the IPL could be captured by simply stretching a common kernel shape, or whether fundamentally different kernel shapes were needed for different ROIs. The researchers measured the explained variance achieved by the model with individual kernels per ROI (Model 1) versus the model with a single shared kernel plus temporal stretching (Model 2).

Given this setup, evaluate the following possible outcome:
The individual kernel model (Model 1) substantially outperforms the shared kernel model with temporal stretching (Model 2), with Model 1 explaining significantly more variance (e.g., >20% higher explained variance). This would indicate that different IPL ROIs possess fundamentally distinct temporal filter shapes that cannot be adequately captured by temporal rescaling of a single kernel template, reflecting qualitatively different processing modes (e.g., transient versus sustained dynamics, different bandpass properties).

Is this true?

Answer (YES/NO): NO